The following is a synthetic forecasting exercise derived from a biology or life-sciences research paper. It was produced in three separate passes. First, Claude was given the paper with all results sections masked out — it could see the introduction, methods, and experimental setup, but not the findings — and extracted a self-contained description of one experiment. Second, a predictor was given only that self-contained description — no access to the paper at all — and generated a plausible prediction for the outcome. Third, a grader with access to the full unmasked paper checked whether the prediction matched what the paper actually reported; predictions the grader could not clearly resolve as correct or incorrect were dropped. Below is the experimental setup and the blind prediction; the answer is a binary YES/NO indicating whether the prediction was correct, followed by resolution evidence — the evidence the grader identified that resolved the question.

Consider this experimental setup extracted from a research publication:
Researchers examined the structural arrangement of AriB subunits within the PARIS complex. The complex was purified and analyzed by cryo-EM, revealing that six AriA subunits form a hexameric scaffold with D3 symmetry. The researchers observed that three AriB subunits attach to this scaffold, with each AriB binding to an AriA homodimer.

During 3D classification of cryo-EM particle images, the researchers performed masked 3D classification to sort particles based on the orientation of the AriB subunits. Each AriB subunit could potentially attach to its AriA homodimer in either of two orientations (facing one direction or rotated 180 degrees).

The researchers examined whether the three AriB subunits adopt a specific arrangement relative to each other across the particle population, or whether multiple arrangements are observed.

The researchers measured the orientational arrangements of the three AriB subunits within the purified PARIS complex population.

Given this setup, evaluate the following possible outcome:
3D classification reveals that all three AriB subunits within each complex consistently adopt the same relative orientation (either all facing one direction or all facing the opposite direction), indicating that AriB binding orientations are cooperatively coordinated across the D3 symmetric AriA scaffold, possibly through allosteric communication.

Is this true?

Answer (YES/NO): NO